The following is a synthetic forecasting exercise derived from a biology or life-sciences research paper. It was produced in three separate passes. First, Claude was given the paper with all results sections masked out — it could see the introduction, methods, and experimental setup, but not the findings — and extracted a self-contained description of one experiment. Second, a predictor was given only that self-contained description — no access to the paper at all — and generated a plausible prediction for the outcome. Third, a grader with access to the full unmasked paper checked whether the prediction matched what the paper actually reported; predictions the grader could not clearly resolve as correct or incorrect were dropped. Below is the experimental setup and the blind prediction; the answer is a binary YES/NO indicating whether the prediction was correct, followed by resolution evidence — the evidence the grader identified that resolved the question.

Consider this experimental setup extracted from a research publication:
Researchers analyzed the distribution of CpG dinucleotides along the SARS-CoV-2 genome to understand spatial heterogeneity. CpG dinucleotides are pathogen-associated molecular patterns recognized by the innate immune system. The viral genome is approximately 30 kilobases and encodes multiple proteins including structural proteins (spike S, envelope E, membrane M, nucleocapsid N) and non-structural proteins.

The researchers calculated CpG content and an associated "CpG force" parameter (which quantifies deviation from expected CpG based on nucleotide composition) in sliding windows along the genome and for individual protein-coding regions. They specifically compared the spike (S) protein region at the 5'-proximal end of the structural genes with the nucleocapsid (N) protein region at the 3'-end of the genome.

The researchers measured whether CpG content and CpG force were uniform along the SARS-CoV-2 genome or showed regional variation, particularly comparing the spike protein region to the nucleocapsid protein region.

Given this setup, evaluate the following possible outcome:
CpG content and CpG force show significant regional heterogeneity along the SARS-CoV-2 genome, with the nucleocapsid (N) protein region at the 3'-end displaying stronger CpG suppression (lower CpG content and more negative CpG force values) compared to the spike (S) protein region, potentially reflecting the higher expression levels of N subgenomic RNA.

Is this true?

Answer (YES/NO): NO